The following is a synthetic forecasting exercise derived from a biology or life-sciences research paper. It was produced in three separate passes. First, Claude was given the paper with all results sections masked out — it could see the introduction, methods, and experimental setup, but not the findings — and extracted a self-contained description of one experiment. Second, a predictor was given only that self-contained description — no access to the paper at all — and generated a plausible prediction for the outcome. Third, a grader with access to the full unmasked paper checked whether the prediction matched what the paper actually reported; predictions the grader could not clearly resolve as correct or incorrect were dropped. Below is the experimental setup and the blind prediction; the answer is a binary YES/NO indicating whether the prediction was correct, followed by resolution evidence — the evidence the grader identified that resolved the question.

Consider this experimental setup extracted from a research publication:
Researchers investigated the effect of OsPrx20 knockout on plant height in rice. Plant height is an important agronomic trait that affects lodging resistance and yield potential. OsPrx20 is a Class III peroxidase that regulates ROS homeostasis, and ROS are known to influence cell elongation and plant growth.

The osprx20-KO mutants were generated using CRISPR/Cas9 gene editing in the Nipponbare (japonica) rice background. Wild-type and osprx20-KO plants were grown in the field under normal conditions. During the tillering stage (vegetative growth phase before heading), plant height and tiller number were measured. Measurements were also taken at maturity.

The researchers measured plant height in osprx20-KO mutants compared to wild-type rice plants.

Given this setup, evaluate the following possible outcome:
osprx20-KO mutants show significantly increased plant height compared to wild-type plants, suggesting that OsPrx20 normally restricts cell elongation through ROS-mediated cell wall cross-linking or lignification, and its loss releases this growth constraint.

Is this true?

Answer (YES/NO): NO